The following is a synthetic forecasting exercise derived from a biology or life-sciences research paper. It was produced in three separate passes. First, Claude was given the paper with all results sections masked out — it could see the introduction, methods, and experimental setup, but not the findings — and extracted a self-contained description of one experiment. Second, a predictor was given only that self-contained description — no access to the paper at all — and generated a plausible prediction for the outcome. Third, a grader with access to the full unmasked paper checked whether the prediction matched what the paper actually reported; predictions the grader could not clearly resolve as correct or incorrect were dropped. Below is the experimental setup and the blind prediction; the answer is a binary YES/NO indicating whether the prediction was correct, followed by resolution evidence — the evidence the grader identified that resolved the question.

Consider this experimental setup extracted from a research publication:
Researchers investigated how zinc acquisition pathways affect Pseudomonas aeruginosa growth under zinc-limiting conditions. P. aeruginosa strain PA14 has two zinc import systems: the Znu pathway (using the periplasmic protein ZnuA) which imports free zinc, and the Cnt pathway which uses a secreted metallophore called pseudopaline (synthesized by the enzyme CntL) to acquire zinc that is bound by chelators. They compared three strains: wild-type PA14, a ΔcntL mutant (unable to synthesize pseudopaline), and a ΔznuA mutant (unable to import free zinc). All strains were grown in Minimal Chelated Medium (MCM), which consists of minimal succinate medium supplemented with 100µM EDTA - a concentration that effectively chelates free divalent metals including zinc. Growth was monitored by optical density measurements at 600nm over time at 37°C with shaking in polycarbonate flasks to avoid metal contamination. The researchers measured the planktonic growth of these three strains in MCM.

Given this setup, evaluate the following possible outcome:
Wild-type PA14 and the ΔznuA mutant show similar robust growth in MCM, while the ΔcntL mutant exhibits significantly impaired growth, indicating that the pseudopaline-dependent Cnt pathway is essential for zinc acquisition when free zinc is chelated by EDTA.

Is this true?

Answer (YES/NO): YES